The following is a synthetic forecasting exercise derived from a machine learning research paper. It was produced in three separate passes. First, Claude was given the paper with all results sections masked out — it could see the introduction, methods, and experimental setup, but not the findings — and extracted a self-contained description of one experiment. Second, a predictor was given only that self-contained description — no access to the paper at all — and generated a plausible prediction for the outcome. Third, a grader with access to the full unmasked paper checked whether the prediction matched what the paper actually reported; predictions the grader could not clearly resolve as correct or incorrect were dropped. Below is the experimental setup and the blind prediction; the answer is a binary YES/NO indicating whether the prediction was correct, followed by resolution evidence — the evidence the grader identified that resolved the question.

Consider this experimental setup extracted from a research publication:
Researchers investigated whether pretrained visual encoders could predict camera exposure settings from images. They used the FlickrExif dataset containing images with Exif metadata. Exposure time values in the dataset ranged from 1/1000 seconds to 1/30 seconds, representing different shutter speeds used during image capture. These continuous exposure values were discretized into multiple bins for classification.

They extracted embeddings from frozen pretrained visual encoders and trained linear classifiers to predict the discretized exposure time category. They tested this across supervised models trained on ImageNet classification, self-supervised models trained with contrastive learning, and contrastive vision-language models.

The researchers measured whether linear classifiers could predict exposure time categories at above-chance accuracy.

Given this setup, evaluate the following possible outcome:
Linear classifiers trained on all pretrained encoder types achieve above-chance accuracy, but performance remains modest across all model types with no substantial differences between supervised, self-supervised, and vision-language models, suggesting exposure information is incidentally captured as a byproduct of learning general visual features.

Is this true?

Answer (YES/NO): NO